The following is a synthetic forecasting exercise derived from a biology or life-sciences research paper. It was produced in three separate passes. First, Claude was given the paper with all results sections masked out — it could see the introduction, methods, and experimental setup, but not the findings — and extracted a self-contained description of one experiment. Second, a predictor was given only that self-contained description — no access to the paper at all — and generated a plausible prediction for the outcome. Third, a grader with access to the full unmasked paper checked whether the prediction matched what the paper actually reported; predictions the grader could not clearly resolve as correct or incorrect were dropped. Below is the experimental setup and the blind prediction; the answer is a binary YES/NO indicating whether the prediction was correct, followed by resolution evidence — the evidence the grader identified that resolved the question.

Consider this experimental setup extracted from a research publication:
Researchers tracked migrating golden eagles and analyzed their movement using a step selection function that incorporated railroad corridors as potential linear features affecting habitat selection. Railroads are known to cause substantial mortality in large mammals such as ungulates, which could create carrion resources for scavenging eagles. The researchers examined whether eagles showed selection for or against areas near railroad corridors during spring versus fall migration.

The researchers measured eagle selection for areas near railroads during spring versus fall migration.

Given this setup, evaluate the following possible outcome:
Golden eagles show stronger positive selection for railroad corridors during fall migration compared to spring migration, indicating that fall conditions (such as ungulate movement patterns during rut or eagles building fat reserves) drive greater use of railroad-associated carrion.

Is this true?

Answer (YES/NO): YES